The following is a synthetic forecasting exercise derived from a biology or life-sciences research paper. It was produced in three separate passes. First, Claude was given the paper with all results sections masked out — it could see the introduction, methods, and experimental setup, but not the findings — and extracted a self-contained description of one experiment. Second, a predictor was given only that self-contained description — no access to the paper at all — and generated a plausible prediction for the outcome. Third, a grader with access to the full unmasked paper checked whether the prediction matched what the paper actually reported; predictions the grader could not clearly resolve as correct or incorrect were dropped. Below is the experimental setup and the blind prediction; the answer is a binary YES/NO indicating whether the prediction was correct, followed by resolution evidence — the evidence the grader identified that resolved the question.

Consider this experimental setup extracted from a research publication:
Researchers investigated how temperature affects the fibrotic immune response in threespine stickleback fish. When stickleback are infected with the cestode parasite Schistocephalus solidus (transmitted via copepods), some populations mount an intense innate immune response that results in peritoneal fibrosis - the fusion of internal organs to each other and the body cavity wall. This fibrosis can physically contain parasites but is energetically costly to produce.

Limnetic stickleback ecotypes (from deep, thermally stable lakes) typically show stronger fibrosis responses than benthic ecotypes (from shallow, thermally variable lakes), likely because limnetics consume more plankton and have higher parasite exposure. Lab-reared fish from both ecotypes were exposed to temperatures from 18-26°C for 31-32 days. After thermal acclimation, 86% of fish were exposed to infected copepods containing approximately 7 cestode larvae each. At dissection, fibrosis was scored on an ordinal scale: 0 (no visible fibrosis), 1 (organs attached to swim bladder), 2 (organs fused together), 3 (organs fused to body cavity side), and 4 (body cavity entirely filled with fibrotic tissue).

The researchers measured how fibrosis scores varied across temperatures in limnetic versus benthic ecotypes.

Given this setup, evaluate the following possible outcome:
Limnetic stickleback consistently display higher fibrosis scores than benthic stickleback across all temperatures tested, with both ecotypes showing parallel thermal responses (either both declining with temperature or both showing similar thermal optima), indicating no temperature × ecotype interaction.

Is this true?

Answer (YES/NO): NO